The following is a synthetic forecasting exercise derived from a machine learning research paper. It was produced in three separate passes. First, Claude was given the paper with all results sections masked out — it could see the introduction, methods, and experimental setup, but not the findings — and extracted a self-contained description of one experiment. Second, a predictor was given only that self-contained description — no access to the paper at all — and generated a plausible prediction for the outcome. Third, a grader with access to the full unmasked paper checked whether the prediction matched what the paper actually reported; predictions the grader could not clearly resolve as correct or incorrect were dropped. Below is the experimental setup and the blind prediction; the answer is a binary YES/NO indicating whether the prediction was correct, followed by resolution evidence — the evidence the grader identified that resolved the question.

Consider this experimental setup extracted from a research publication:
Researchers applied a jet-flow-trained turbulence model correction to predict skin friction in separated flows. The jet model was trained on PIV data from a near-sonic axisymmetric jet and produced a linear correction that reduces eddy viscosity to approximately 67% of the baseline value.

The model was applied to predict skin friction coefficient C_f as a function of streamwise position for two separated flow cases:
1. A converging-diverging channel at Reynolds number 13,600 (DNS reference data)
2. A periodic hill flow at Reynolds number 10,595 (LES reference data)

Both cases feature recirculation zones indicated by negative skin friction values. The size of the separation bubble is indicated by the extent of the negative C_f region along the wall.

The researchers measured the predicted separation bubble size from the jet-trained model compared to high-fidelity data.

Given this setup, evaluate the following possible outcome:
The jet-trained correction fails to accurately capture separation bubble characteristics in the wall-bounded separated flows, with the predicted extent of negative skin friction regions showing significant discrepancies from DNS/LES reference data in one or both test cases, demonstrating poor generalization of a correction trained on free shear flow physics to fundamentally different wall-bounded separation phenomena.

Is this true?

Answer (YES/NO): YES